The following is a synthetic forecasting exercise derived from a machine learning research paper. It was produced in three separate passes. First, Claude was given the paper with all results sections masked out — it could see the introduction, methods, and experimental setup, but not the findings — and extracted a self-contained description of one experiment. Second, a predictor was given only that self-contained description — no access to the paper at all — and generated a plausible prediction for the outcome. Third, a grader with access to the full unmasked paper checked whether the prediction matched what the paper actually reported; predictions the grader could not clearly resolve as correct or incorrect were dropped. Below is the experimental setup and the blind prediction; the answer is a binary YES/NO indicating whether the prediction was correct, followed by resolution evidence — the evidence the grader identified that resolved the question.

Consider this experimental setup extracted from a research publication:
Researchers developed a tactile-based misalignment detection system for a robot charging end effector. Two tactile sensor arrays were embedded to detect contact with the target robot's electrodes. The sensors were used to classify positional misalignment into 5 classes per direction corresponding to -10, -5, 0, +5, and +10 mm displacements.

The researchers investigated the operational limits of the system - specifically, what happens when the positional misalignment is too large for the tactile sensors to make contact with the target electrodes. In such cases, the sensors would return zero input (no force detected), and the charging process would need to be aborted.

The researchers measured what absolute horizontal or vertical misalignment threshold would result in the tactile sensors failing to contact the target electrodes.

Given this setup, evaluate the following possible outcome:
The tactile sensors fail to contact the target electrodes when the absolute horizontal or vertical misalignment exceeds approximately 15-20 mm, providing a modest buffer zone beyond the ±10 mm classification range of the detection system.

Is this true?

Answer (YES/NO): NO